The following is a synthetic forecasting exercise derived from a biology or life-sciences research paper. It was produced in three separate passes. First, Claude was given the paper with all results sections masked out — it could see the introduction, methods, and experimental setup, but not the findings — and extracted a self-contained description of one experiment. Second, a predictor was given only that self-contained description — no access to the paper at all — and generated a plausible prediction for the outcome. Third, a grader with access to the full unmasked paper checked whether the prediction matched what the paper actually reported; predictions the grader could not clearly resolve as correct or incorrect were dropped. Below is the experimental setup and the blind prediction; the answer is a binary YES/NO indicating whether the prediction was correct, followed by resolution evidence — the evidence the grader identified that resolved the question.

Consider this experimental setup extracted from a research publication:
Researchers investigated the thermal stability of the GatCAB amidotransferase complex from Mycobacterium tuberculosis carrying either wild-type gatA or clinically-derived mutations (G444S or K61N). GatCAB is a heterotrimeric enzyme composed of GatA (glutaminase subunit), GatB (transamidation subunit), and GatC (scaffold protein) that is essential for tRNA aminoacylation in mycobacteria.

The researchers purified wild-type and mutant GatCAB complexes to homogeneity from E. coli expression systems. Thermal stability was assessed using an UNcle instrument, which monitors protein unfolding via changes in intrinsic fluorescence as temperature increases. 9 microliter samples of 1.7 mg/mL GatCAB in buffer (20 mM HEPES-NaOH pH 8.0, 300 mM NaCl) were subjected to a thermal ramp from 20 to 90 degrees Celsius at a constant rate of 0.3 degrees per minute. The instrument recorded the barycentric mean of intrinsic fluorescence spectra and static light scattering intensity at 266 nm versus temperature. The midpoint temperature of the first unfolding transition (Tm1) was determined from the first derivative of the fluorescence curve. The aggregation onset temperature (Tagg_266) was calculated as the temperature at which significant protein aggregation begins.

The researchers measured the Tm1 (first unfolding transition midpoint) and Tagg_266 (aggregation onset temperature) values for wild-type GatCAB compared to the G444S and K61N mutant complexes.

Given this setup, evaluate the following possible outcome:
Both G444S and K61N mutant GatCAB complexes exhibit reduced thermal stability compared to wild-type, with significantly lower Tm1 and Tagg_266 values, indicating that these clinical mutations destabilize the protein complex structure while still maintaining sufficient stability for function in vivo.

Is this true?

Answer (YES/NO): NO